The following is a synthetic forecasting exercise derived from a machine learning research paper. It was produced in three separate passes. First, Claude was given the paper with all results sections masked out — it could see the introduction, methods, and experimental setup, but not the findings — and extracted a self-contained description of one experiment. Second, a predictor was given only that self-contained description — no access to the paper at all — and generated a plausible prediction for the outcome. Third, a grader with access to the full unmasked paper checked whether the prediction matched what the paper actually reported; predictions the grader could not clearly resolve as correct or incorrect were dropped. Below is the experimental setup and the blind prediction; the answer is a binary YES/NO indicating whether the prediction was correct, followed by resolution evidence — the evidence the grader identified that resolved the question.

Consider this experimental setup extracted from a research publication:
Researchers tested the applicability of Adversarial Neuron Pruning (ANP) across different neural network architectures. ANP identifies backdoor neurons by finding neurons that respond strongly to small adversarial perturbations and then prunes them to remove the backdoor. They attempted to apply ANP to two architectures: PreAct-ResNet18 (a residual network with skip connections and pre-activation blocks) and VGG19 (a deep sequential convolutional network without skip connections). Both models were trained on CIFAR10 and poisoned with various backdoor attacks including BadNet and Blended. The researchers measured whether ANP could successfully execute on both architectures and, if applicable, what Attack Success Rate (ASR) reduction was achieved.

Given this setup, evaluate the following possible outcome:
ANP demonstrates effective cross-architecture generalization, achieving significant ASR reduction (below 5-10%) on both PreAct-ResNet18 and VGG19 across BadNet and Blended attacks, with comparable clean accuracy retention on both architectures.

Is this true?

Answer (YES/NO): NO